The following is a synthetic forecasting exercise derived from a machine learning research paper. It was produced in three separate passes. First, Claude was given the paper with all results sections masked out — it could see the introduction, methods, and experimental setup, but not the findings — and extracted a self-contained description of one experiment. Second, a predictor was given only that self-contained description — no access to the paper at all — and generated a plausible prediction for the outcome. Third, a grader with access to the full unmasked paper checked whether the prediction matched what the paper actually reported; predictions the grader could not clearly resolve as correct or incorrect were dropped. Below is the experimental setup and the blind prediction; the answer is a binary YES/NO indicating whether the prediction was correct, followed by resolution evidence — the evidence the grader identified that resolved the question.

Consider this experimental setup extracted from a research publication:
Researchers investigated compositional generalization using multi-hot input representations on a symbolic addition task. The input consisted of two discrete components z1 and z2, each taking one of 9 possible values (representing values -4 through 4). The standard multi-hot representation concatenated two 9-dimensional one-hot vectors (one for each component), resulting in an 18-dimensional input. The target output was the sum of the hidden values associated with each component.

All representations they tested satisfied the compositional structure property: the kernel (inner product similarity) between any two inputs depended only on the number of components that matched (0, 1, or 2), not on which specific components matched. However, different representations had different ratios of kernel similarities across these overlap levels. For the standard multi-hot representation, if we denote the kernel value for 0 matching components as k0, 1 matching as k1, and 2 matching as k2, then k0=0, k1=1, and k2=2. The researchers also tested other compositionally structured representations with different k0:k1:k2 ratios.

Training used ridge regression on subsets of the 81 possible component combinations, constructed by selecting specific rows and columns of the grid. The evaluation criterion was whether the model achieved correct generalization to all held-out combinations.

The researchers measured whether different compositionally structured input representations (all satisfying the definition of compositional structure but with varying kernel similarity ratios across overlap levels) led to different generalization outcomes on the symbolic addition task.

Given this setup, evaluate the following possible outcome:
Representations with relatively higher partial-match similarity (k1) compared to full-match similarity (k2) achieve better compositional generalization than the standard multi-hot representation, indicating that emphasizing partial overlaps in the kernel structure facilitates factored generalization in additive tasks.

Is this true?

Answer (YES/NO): NO